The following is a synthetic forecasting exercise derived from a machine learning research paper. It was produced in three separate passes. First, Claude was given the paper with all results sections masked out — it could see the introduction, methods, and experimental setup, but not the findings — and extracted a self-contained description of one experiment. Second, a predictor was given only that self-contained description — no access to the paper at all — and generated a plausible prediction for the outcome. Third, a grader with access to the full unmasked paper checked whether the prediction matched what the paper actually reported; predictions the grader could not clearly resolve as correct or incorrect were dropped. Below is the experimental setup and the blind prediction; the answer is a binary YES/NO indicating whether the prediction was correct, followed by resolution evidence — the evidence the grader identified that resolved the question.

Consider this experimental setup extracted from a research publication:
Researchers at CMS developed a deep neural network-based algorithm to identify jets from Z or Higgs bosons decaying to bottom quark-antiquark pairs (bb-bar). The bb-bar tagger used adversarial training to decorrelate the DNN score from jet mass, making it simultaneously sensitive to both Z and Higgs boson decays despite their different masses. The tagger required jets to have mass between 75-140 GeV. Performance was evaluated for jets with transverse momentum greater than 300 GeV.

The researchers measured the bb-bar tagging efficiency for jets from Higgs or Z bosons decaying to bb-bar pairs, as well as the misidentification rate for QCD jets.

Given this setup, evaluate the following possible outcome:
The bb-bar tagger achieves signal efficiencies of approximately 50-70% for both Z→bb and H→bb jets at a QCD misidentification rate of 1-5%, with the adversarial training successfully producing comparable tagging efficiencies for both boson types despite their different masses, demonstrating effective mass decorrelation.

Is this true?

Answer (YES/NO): YES